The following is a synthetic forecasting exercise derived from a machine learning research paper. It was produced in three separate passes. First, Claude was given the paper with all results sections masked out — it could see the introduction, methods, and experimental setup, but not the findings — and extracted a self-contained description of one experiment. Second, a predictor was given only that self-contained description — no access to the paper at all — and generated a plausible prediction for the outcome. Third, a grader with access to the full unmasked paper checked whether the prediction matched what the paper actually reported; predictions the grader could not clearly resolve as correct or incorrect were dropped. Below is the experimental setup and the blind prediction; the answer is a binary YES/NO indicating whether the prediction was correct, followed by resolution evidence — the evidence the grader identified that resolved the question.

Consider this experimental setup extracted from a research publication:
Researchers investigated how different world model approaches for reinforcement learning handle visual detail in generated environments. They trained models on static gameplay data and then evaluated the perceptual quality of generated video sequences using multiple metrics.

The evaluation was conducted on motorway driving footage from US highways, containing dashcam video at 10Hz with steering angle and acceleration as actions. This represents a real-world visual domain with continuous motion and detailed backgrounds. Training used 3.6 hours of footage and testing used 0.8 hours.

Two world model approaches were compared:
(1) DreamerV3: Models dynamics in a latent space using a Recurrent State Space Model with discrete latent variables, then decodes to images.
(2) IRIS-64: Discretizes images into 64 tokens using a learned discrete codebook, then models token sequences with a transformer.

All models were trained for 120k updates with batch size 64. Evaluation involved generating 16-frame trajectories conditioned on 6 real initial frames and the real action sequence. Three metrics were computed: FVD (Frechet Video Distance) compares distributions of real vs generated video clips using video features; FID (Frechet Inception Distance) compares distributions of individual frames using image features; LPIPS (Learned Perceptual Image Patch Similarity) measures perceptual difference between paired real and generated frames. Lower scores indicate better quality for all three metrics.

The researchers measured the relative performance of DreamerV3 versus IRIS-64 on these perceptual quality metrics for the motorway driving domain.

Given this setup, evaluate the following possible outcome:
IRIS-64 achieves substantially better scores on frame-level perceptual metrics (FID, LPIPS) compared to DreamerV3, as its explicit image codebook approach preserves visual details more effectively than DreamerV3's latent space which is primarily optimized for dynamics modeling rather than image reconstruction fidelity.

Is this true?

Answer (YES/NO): YES